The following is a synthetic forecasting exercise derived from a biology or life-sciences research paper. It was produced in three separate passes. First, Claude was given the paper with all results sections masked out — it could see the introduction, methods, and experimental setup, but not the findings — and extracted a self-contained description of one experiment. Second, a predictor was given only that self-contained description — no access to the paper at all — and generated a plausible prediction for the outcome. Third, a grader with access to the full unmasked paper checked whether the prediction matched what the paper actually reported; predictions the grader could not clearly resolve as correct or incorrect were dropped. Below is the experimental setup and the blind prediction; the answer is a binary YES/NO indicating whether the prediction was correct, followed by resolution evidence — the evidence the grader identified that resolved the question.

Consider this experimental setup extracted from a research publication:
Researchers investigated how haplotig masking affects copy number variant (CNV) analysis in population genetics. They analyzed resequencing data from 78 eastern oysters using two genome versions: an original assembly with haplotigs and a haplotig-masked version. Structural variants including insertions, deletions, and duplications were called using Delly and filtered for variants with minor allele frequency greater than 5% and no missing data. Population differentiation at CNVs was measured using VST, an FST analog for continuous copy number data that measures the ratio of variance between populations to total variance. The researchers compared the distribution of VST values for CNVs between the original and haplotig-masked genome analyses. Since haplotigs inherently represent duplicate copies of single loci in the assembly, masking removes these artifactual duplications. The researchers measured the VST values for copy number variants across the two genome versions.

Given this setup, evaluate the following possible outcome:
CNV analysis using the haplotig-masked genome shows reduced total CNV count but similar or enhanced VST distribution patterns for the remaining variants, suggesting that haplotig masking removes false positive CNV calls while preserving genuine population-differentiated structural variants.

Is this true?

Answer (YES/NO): NO